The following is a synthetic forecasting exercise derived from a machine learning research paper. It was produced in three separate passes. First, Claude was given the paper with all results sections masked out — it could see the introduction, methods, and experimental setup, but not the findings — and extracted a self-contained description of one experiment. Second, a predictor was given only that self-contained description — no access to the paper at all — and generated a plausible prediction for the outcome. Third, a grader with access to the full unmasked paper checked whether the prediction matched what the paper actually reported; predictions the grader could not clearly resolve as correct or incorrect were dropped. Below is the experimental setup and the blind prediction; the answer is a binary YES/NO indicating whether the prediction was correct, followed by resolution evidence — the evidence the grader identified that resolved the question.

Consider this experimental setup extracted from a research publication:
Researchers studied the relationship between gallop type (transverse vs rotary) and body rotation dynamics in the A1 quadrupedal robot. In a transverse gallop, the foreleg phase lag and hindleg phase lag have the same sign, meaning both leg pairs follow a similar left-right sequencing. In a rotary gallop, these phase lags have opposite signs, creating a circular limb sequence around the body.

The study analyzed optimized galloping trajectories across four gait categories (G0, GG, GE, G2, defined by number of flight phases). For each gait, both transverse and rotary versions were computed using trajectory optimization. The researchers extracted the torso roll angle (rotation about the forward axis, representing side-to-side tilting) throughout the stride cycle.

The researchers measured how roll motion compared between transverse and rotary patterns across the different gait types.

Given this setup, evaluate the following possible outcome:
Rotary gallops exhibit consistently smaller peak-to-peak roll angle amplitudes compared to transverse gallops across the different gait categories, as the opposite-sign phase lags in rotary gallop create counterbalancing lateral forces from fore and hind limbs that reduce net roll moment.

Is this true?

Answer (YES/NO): NO